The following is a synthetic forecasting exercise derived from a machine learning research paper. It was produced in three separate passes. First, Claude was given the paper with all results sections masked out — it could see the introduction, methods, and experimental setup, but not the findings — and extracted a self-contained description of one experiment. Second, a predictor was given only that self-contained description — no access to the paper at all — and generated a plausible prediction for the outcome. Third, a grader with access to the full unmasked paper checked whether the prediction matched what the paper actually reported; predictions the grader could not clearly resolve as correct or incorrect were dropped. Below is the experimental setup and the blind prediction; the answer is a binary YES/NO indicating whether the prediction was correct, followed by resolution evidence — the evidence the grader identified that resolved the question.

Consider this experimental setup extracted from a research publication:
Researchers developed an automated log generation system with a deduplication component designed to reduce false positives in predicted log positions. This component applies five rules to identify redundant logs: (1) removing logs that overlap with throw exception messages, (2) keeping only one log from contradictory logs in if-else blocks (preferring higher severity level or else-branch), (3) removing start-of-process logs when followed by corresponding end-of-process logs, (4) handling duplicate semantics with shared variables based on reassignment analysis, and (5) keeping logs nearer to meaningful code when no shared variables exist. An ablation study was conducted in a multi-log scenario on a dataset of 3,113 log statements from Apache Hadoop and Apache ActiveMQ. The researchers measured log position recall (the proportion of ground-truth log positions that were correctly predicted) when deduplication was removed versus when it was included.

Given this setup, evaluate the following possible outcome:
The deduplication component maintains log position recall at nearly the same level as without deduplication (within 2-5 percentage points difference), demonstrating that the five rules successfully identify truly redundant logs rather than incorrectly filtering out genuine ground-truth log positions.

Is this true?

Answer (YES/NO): YES